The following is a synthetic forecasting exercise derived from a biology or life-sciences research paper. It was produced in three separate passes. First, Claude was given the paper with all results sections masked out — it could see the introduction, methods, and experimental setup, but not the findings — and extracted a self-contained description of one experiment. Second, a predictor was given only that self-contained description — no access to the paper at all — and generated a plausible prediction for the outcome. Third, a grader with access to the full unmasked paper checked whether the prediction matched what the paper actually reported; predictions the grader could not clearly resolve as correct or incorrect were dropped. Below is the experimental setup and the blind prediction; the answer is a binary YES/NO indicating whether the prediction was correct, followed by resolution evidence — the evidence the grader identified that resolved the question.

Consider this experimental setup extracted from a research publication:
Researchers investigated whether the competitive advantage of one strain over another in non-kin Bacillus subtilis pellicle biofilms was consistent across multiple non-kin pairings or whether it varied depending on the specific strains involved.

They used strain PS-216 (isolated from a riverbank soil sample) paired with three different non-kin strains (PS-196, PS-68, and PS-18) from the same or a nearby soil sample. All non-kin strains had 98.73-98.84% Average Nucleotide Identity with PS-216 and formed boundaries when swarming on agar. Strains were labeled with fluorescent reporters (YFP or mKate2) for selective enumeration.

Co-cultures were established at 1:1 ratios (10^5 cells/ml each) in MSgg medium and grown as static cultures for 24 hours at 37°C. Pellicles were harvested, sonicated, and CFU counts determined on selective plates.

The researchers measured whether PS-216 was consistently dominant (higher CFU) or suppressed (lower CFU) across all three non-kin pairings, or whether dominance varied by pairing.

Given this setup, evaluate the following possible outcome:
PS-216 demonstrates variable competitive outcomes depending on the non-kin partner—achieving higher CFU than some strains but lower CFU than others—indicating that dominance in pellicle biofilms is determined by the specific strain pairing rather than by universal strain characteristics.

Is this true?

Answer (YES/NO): NO